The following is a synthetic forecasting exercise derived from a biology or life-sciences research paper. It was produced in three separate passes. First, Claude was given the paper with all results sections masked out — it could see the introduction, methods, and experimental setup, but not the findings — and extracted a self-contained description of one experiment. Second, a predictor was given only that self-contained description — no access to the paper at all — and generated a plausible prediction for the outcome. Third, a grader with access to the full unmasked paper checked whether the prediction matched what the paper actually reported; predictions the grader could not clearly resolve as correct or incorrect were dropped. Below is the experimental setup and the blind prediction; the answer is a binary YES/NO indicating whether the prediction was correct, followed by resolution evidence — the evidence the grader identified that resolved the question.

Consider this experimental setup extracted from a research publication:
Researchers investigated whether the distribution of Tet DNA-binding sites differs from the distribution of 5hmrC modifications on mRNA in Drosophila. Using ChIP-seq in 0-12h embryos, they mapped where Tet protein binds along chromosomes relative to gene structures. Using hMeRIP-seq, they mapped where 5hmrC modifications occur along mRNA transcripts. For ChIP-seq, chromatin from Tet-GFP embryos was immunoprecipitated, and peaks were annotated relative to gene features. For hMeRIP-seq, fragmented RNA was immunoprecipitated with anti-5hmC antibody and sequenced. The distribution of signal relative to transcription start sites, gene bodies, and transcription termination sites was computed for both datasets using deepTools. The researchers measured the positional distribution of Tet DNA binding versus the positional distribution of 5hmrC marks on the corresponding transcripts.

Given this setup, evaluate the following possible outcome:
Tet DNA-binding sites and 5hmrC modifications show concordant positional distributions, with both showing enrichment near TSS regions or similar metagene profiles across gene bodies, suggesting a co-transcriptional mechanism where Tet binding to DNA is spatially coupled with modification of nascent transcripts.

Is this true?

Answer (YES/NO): NO